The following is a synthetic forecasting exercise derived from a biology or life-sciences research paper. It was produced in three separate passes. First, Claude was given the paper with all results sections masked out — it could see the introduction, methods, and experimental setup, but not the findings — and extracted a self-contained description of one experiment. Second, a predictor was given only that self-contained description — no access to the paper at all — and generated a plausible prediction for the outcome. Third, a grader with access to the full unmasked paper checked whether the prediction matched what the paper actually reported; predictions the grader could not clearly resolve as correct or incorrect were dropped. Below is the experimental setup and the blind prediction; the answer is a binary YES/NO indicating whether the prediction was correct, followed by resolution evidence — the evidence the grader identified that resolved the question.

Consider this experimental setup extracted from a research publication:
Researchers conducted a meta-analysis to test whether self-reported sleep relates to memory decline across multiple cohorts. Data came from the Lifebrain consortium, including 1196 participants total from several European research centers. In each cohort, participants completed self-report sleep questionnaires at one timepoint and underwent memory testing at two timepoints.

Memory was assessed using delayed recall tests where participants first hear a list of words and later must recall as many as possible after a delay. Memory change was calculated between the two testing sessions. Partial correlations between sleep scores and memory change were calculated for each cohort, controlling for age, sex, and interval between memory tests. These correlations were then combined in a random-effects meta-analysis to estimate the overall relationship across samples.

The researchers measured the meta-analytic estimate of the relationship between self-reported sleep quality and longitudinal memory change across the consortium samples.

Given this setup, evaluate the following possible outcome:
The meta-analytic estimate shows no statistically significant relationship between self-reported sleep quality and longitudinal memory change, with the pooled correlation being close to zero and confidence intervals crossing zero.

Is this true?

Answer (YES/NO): NO